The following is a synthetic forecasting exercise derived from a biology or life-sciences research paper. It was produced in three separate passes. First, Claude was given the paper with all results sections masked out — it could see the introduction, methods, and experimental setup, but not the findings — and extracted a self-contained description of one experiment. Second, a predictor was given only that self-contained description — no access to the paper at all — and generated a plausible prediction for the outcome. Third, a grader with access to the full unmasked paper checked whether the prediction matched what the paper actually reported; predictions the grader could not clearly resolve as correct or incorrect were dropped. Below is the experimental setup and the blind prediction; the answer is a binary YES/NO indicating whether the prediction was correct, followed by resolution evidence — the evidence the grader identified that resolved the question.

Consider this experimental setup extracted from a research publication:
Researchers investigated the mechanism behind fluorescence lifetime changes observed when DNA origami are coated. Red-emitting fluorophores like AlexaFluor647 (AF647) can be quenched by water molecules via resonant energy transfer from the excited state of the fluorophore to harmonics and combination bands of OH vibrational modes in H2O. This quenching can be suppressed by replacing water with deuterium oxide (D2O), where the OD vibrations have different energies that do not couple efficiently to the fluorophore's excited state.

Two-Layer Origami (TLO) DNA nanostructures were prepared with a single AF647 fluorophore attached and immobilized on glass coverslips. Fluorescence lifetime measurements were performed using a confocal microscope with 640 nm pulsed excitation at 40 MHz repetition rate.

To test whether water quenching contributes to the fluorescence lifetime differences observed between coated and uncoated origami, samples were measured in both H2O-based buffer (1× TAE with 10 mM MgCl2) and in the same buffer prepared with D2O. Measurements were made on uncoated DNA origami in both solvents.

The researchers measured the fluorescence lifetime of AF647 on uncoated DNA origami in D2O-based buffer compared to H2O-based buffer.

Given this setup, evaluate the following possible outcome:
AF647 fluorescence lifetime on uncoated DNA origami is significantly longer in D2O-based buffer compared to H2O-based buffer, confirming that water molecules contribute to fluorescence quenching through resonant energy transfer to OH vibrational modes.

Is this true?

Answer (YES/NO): YES